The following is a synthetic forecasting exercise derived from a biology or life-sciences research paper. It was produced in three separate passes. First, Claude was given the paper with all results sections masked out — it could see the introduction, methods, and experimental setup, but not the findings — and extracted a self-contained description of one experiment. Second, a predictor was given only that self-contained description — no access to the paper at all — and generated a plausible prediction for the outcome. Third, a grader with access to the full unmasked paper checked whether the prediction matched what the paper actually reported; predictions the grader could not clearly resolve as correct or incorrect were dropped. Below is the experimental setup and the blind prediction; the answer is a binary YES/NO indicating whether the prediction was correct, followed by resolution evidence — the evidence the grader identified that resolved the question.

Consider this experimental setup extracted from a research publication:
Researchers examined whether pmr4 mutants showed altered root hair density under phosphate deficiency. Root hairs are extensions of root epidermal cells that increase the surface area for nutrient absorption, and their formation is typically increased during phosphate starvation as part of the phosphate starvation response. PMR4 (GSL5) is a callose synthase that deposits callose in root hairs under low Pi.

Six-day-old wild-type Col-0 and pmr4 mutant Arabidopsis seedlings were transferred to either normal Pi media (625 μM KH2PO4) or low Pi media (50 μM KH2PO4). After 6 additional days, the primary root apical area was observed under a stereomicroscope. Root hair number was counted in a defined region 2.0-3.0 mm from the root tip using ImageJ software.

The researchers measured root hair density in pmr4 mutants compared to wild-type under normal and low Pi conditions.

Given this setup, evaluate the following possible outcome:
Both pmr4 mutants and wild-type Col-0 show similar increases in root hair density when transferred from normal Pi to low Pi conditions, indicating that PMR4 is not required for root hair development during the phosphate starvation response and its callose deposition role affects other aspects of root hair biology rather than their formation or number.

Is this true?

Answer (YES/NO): NO